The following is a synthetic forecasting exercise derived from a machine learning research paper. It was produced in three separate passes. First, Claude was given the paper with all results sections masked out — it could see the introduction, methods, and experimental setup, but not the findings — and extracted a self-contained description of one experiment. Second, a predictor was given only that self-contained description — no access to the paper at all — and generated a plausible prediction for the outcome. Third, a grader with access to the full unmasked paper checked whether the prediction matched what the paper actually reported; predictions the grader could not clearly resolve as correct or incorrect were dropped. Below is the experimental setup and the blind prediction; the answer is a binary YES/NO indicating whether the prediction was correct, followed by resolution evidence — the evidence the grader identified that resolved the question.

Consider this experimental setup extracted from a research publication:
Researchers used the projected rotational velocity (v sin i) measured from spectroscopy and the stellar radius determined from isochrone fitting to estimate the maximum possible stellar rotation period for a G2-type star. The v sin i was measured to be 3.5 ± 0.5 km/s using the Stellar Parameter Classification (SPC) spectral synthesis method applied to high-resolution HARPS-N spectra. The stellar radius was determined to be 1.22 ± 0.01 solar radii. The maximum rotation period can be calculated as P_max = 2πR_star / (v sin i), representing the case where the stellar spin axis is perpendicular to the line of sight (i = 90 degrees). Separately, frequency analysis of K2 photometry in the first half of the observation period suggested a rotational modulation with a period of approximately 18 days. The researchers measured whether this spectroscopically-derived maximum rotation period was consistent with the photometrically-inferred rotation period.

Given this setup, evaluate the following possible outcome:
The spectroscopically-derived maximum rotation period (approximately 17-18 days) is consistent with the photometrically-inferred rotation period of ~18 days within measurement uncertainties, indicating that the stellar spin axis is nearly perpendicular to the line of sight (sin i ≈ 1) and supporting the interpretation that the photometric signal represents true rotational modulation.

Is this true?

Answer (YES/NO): YES